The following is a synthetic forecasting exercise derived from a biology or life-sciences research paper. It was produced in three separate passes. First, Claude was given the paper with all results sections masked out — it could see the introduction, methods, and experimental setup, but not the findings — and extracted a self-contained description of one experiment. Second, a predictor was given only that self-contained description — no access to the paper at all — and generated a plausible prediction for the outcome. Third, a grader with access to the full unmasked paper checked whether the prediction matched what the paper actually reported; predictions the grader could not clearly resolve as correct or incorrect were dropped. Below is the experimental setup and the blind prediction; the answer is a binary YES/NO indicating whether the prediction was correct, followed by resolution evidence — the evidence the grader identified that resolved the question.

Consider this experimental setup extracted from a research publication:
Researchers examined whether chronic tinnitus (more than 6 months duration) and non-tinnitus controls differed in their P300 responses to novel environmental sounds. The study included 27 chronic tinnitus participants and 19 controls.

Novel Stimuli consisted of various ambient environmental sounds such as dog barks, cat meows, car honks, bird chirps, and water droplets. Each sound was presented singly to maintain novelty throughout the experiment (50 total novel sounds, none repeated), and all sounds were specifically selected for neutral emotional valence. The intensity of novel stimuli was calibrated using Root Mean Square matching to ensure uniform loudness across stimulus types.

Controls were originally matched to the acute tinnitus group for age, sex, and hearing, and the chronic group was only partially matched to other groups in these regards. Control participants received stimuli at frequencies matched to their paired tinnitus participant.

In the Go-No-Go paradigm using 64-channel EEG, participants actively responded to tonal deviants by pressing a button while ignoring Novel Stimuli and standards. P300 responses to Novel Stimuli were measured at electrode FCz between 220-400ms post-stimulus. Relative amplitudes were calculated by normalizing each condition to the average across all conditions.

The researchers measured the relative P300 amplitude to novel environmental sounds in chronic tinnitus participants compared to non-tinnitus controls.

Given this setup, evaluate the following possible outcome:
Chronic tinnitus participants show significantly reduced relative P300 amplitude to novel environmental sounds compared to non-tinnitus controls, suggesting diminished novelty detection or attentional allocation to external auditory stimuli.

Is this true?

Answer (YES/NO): NO